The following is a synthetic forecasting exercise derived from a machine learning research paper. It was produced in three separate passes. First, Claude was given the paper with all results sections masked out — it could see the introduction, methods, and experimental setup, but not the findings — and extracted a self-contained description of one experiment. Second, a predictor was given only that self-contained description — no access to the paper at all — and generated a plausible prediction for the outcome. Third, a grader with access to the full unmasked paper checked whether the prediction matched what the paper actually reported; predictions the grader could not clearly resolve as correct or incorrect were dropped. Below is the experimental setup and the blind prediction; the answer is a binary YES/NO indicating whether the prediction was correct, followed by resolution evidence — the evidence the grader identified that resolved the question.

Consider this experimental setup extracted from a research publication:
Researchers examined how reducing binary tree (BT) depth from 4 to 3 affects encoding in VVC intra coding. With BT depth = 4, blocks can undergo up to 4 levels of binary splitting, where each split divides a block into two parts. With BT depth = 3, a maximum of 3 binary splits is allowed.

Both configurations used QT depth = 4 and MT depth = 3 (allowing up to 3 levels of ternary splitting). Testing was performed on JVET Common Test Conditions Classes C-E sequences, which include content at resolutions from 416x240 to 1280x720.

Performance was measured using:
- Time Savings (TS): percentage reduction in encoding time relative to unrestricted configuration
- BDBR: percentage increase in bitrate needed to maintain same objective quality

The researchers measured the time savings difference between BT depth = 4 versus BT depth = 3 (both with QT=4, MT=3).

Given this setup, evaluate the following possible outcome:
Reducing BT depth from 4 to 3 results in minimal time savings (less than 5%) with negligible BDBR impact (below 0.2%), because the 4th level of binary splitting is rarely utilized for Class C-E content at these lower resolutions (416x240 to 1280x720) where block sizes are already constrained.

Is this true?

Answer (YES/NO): NO